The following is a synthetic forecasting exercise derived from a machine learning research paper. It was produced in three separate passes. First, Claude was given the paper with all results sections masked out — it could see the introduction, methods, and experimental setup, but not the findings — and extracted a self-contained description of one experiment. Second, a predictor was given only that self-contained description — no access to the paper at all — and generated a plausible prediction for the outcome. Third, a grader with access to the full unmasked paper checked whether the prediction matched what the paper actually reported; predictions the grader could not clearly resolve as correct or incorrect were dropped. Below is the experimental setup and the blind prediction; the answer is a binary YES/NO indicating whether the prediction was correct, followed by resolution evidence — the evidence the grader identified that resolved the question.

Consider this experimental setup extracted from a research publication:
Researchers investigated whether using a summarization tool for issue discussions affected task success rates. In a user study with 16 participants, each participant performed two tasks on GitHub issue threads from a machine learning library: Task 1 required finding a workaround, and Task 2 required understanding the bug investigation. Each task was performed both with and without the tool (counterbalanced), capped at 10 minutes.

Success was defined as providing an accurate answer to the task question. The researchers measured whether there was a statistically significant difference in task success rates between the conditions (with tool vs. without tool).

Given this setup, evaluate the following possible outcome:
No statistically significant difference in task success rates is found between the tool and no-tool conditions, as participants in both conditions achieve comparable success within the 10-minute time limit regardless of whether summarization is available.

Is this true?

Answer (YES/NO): YES